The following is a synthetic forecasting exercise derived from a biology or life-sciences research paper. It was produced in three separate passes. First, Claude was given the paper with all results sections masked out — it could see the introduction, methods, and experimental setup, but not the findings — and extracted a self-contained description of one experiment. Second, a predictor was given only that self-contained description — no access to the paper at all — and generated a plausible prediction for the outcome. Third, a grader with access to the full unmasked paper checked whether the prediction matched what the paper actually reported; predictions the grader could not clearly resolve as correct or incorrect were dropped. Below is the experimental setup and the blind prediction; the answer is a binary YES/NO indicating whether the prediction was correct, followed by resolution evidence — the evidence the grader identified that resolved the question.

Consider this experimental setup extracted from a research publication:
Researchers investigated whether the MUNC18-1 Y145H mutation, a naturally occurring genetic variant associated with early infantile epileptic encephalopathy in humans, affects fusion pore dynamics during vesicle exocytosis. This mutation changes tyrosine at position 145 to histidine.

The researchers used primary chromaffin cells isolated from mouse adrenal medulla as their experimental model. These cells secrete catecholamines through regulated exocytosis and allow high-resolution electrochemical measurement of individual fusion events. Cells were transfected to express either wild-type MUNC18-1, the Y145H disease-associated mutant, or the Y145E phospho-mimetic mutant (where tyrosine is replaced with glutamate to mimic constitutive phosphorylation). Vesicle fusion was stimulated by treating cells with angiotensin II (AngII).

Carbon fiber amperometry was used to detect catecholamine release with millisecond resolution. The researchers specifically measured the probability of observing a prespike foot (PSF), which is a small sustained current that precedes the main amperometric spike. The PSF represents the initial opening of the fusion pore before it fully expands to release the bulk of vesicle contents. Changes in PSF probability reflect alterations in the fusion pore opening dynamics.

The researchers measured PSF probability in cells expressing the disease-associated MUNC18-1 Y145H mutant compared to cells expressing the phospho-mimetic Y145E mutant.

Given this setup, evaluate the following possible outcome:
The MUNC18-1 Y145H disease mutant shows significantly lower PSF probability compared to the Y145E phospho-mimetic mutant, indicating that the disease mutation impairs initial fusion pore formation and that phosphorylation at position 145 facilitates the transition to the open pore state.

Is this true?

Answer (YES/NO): NO